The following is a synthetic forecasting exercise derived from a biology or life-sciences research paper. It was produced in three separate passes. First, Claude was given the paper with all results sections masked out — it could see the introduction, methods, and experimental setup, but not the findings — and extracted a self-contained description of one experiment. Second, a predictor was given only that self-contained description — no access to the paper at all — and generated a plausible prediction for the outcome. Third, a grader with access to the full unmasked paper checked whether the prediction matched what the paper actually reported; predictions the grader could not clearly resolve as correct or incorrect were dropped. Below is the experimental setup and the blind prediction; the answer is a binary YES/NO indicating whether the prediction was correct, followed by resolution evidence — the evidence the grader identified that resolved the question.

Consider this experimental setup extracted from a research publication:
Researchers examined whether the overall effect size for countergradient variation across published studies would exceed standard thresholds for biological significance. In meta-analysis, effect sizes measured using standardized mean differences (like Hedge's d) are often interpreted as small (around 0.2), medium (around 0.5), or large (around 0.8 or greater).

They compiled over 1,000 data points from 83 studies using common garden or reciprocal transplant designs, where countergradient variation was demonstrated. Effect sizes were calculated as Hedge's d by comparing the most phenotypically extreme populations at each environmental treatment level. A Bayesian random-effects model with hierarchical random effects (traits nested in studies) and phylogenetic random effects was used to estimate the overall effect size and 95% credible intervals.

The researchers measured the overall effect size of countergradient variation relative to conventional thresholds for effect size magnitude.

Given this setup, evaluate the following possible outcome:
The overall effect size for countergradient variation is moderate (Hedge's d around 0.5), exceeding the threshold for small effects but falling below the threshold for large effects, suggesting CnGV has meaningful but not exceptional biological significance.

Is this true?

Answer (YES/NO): NO